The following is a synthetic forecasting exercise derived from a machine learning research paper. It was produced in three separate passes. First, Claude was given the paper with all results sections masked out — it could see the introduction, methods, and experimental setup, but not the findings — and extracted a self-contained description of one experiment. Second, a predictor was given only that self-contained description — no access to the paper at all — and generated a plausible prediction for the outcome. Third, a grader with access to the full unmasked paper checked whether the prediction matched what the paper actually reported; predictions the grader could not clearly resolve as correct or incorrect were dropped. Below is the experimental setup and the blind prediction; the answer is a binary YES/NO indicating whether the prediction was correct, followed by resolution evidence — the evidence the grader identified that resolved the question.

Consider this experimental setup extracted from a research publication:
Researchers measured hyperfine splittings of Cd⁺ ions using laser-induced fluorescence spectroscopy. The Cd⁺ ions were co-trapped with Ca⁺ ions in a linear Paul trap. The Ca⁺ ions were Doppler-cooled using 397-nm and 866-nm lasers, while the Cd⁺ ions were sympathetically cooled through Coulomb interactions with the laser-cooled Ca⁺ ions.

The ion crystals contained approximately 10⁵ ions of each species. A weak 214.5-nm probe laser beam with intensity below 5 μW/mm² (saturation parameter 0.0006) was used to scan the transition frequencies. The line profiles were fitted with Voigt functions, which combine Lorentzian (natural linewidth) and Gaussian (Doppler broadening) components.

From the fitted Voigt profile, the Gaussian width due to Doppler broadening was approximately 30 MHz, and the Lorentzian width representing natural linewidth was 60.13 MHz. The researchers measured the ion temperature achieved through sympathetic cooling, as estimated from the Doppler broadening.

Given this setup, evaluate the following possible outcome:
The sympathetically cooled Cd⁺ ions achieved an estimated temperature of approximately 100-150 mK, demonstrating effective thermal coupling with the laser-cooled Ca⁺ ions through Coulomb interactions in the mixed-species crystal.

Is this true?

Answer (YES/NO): YES